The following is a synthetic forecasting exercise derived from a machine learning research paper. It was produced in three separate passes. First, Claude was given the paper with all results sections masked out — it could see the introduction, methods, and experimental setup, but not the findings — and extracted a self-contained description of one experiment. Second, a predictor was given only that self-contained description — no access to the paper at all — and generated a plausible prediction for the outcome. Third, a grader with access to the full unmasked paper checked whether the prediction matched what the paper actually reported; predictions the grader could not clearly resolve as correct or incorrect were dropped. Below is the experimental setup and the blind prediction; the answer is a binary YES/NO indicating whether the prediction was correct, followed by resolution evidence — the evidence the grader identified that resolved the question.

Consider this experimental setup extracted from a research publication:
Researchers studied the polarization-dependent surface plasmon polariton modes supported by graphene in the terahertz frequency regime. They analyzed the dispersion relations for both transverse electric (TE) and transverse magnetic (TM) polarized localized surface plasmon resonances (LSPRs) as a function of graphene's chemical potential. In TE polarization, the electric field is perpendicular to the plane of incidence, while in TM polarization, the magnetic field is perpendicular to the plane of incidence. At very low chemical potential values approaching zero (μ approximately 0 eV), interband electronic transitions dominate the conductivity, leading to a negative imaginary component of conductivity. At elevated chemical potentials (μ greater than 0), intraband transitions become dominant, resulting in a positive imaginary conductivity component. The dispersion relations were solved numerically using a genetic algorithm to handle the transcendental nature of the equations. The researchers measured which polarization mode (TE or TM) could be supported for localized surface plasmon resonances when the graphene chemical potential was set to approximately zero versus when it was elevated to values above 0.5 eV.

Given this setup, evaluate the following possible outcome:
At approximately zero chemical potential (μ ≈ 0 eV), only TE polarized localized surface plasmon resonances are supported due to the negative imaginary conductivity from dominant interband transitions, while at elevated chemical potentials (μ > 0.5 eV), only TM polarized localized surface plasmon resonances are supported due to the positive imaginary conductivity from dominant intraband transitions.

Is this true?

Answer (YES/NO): YES